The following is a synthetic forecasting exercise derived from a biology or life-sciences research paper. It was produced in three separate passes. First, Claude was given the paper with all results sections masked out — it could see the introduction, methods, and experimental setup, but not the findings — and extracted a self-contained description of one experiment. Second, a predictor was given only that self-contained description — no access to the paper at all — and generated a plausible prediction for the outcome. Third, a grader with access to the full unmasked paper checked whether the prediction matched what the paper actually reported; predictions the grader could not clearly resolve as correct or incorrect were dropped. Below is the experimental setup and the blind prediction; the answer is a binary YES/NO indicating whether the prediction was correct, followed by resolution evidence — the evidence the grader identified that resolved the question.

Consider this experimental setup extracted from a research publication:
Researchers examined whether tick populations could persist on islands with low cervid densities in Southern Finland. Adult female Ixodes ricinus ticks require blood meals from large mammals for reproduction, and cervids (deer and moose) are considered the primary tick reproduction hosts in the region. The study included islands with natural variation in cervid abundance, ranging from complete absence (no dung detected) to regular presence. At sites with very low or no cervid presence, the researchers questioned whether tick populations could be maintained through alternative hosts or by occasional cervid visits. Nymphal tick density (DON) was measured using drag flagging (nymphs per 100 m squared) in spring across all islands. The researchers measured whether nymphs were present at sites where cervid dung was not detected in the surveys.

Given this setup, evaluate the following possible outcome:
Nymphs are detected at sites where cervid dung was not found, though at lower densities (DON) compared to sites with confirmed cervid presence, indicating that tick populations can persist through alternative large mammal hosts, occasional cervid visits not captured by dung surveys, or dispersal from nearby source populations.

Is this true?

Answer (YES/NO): YES